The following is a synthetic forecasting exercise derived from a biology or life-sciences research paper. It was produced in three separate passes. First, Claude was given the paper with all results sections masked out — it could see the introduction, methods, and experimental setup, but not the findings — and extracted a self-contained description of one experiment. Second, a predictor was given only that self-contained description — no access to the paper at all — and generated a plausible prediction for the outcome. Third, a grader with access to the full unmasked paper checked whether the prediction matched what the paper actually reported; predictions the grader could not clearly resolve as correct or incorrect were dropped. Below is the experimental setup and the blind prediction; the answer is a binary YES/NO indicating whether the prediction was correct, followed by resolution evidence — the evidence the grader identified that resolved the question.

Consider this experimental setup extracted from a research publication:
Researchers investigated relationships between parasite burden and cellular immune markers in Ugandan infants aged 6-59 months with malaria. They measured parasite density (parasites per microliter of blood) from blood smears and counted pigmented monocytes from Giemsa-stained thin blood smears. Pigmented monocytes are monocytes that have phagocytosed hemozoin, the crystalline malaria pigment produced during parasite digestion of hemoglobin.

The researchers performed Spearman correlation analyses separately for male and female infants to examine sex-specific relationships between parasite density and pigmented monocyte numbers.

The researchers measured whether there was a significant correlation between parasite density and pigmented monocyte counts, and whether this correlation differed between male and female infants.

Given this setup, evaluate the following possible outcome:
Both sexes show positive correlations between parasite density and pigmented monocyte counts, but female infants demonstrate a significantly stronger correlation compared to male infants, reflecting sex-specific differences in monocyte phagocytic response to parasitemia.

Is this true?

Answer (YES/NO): NO